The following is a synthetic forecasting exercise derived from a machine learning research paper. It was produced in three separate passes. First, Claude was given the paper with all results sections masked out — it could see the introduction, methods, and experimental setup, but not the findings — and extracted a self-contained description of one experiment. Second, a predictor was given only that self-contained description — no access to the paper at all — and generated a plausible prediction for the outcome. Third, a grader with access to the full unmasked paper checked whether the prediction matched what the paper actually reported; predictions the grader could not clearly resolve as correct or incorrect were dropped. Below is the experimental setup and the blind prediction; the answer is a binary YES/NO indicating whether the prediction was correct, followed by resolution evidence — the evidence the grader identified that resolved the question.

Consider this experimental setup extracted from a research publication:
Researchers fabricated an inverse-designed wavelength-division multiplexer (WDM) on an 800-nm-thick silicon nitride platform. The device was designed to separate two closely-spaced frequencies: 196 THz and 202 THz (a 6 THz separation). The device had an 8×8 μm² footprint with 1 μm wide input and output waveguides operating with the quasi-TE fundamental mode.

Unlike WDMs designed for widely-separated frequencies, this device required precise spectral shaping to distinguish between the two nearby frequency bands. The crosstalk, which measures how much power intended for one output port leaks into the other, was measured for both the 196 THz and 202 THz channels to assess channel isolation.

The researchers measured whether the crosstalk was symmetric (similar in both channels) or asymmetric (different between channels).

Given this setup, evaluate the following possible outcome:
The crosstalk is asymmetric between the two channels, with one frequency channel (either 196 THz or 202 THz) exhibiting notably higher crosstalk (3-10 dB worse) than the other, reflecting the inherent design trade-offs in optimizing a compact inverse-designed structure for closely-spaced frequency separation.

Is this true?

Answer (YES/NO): NO